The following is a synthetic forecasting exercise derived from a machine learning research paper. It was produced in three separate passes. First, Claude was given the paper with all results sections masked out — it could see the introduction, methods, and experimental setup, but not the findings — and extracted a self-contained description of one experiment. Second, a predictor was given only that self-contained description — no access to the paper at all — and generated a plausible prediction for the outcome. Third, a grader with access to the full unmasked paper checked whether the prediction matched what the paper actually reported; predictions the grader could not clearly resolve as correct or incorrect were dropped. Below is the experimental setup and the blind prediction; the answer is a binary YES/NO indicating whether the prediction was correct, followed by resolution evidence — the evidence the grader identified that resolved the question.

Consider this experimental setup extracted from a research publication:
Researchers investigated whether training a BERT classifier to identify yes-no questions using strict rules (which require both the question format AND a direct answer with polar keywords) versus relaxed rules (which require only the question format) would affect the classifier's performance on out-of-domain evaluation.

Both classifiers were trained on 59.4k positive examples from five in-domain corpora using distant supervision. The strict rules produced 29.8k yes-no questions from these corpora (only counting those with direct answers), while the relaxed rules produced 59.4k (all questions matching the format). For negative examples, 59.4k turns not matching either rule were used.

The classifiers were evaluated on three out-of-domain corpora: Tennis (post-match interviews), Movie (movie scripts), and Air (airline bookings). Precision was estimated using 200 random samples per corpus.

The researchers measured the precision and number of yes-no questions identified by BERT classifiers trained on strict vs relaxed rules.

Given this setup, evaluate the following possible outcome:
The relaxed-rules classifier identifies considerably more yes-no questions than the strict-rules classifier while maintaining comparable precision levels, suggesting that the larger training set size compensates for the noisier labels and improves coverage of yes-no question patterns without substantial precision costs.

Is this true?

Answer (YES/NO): NO